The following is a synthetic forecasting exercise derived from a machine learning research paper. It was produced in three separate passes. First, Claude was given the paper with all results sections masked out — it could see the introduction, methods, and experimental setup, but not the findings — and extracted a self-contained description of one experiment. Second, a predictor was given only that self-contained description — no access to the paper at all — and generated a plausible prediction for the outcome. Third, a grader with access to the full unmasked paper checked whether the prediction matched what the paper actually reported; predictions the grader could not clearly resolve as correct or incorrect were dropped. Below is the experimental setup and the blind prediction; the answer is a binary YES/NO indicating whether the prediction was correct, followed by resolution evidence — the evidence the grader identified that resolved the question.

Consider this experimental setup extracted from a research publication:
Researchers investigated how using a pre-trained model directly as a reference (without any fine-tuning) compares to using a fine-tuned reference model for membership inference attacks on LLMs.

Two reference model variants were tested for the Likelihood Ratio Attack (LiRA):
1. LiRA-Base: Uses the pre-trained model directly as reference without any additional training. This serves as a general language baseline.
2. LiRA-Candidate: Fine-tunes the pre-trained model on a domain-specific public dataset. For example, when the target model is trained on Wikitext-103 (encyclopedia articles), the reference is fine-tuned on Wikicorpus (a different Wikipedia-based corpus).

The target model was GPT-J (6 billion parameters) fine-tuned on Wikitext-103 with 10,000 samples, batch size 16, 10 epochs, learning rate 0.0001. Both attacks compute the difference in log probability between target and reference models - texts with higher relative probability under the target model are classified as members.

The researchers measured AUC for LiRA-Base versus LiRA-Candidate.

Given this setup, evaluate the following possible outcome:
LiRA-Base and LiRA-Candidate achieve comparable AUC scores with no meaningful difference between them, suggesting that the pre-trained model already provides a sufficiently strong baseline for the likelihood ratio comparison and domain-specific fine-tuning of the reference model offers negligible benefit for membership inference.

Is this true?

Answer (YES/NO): NO